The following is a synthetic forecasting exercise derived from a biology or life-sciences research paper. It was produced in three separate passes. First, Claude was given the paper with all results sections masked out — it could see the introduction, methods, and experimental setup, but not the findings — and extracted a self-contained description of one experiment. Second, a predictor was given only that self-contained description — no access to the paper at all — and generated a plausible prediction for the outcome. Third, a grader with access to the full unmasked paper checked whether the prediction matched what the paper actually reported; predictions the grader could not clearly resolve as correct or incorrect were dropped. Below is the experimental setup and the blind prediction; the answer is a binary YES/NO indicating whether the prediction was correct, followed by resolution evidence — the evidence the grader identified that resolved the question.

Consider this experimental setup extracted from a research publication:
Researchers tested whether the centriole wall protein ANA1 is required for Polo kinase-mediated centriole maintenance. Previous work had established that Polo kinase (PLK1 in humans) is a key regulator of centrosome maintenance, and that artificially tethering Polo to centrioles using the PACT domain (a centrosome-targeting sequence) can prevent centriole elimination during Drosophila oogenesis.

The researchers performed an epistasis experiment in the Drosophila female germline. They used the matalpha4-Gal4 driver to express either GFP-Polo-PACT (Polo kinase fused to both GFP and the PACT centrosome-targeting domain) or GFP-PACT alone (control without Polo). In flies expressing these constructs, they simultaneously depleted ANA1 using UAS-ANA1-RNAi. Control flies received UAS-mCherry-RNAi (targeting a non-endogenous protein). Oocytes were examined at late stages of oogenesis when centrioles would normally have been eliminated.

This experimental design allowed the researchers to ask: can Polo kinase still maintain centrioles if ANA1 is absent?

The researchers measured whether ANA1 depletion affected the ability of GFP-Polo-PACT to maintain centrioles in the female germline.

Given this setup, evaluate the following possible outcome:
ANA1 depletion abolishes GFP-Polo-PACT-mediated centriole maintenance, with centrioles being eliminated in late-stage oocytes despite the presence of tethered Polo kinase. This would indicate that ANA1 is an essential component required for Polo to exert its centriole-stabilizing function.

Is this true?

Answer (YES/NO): NO